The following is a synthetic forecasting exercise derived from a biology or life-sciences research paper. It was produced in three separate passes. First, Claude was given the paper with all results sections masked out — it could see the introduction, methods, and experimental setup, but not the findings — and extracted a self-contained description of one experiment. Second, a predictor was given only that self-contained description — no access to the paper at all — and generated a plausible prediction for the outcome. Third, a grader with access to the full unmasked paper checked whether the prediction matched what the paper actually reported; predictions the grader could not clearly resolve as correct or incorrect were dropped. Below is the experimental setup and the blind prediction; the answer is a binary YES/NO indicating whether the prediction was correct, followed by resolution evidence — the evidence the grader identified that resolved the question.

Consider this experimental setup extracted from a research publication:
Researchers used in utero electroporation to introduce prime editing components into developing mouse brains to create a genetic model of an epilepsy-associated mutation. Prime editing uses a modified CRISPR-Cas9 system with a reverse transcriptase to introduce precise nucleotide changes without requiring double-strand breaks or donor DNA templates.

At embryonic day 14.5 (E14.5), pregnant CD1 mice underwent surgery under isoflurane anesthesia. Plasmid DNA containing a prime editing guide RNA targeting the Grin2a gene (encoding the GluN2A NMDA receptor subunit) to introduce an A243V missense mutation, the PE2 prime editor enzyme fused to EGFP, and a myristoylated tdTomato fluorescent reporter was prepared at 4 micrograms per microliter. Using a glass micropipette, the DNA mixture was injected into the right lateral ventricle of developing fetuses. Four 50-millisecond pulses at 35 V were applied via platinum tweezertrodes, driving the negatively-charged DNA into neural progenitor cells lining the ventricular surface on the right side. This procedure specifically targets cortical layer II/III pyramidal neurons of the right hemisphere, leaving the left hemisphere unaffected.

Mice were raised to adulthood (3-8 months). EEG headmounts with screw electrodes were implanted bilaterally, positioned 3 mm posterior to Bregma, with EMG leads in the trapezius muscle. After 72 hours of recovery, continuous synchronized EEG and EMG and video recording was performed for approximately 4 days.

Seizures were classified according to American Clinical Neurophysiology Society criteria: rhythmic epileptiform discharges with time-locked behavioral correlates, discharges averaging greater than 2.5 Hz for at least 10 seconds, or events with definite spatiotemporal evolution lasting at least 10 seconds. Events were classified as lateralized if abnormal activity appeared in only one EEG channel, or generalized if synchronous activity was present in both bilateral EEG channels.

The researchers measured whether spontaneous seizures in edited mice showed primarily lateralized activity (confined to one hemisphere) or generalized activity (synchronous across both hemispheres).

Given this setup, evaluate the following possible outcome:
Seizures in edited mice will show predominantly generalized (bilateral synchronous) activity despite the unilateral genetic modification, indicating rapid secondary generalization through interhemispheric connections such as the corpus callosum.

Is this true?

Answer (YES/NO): NO